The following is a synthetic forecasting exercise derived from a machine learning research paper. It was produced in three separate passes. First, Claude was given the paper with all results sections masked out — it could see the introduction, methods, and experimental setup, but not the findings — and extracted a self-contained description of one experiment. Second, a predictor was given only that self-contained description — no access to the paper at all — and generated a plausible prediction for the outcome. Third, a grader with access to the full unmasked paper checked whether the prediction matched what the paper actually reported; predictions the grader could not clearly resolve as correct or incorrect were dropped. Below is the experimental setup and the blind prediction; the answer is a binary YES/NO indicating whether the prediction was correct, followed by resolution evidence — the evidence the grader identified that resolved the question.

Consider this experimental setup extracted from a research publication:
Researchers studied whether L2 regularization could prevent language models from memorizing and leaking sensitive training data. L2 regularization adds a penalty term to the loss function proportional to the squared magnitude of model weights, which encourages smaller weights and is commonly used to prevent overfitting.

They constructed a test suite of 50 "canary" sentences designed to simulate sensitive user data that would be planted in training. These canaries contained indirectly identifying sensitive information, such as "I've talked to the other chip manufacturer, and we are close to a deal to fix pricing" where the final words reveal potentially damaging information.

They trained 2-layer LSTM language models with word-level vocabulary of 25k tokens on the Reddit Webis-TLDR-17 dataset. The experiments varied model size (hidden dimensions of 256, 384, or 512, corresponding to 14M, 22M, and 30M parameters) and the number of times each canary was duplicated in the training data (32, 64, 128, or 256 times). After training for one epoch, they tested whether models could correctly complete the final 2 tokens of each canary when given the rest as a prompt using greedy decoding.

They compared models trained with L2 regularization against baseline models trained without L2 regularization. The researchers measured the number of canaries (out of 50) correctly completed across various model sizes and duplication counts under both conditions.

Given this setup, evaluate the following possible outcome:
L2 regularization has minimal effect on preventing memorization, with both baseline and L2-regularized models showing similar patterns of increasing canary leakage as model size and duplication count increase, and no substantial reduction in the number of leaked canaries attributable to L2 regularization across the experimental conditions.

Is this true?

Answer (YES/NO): NO